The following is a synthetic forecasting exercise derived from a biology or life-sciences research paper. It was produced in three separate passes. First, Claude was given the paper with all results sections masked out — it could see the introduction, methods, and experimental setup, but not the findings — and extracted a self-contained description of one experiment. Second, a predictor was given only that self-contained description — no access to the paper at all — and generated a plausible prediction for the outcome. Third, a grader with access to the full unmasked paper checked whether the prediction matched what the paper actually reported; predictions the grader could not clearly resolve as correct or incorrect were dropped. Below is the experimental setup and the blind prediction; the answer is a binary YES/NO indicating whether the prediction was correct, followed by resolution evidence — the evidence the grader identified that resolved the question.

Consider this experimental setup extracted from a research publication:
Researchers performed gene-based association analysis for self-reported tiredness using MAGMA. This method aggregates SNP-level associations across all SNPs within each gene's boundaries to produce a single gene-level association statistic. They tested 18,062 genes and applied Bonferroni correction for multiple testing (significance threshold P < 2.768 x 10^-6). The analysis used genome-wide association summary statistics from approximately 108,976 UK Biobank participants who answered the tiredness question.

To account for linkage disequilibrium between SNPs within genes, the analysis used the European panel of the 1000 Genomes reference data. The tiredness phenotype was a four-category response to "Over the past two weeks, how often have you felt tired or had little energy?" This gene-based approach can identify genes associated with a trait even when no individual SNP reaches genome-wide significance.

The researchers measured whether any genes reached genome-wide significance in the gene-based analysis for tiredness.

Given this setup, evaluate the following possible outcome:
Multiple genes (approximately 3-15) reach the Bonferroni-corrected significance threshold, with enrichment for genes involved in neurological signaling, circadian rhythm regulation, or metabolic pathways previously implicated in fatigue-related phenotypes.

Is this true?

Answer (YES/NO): NO